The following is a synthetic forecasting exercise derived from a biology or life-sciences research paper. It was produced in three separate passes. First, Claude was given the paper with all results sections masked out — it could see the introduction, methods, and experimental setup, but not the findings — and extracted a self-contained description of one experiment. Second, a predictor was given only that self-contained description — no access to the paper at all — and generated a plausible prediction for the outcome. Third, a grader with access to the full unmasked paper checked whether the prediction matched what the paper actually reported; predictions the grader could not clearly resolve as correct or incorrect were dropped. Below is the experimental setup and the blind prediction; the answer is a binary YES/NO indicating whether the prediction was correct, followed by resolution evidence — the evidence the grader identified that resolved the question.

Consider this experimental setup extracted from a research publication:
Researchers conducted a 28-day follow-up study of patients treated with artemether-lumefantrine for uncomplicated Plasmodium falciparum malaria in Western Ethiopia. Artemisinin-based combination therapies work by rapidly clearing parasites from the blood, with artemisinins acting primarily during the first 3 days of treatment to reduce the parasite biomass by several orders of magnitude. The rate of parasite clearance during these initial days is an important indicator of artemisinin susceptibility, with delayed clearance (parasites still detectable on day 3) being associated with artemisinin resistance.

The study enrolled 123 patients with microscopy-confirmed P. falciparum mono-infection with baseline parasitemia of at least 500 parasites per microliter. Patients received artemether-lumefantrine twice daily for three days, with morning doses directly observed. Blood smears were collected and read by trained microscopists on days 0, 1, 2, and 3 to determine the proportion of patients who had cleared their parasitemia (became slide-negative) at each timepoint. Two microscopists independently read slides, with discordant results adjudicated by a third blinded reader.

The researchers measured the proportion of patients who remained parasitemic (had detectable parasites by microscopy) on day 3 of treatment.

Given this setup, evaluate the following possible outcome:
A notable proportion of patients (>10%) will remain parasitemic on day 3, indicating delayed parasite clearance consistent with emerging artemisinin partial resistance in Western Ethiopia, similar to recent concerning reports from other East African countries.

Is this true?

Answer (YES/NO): YES